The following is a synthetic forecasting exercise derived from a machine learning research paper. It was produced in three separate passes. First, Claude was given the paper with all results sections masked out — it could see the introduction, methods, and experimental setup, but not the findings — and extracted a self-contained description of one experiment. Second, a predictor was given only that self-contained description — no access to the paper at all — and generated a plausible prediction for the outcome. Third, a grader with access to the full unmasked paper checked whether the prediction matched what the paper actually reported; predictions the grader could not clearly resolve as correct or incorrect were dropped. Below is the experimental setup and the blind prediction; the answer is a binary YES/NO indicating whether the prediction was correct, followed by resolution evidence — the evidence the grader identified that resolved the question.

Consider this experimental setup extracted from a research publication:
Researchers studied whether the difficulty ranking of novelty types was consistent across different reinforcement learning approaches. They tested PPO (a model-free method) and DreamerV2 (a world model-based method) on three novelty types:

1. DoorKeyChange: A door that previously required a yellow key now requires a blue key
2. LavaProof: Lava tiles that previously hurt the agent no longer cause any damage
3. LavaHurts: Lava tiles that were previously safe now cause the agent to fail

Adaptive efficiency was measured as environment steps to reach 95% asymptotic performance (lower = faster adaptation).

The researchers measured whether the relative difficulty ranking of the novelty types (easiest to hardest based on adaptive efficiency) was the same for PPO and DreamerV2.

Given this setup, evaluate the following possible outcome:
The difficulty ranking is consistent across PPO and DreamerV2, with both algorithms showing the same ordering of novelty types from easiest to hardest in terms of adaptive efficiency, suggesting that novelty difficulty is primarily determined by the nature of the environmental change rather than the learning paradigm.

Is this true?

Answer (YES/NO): NO